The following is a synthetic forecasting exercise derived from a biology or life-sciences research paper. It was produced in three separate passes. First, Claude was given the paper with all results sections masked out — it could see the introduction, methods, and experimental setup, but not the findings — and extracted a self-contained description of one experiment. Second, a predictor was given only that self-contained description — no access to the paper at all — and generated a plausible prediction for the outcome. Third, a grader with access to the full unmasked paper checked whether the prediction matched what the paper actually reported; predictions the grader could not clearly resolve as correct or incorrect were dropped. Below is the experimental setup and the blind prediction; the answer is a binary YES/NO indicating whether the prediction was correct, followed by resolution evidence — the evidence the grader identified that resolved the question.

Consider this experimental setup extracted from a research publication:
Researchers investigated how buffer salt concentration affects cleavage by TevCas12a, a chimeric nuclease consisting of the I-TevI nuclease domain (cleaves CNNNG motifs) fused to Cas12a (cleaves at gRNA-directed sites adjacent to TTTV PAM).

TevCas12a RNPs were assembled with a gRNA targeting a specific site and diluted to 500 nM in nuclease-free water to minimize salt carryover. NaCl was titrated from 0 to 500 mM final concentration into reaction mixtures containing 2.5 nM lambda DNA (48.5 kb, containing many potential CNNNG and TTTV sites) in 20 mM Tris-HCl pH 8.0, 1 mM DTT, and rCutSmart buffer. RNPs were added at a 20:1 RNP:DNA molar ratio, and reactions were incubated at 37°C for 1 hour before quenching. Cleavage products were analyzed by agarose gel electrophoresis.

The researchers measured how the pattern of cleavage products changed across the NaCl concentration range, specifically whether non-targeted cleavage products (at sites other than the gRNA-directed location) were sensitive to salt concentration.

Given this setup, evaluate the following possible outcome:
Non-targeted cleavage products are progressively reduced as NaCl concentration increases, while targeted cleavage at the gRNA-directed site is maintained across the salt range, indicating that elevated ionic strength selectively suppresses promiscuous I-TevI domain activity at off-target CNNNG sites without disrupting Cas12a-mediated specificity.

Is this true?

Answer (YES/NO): YES